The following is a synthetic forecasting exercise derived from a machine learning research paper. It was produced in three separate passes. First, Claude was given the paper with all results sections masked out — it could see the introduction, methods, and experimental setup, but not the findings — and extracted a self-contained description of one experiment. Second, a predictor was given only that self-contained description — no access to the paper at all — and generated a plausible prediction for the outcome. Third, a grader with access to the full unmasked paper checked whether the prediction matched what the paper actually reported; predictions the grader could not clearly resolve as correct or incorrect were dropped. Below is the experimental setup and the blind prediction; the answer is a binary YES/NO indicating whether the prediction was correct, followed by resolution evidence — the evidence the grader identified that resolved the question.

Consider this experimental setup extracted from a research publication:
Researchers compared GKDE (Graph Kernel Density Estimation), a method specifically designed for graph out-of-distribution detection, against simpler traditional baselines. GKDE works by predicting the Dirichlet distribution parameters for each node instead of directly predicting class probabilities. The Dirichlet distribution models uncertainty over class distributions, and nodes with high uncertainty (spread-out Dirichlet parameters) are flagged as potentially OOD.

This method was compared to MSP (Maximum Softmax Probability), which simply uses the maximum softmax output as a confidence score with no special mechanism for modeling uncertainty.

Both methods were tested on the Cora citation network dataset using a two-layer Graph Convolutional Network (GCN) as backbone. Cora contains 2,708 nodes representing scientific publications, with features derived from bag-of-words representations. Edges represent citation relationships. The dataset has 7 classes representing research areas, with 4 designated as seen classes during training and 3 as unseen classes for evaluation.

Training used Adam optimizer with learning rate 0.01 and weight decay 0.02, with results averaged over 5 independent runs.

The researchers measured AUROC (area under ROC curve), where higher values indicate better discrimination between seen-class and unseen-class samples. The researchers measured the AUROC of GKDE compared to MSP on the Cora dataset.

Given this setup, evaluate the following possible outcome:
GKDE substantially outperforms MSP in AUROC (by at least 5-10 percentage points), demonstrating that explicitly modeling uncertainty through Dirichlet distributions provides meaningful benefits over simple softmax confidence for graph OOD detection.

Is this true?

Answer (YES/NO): NO